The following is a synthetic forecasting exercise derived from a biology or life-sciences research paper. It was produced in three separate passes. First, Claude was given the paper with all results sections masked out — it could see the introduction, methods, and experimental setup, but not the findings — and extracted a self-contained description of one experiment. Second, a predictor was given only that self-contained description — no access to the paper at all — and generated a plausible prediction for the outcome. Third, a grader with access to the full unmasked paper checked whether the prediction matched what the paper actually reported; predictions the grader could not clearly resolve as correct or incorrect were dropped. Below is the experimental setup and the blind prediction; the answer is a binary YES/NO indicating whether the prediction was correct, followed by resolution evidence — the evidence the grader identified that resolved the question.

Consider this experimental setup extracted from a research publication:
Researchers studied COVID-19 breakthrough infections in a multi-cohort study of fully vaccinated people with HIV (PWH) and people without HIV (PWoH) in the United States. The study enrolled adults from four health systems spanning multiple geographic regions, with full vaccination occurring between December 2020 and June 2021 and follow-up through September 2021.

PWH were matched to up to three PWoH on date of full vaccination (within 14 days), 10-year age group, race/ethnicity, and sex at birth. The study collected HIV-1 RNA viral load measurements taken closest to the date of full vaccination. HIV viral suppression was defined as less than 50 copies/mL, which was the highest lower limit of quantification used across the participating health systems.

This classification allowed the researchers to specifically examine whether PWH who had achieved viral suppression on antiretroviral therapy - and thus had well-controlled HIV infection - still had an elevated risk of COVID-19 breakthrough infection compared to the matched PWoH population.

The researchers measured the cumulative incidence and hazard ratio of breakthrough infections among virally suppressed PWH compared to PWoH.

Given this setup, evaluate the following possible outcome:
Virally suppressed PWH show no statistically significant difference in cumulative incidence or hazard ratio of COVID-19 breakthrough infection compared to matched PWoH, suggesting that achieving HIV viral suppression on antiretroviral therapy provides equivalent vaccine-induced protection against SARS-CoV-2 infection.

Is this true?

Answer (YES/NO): NO